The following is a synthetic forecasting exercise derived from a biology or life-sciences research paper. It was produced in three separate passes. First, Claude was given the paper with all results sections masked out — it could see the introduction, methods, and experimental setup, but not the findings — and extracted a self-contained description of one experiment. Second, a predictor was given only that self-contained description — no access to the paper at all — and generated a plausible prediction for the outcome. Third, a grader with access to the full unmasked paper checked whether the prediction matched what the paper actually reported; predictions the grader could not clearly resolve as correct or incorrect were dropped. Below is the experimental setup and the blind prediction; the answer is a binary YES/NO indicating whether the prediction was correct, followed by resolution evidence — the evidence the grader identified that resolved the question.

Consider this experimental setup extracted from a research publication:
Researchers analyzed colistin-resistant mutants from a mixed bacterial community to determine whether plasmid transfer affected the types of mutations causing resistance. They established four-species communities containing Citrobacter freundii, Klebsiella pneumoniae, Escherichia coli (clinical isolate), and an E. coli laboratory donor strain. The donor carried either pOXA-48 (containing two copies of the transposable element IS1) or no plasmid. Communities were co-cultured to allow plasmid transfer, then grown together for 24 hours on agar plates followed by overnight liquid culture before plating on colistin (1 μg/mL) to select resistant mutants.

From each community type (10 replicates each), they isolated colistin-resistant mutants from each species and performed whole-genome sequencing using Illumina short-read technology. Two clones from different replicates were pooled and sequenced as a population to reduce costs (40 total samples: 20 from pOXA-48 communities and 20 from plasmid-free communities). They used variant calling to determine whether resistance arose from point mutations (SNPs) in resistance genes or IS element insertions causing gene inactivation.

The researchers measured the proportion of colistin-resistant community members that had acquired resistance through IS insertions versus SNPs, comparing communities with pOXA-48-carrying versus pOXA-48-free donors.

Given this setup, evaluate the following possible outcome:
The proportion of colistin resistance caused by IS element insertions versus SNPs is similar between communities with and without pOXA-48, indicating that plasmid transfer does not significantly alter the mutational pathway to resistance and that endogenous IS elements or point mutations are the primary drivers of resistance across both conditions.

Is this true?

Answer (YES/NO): NO